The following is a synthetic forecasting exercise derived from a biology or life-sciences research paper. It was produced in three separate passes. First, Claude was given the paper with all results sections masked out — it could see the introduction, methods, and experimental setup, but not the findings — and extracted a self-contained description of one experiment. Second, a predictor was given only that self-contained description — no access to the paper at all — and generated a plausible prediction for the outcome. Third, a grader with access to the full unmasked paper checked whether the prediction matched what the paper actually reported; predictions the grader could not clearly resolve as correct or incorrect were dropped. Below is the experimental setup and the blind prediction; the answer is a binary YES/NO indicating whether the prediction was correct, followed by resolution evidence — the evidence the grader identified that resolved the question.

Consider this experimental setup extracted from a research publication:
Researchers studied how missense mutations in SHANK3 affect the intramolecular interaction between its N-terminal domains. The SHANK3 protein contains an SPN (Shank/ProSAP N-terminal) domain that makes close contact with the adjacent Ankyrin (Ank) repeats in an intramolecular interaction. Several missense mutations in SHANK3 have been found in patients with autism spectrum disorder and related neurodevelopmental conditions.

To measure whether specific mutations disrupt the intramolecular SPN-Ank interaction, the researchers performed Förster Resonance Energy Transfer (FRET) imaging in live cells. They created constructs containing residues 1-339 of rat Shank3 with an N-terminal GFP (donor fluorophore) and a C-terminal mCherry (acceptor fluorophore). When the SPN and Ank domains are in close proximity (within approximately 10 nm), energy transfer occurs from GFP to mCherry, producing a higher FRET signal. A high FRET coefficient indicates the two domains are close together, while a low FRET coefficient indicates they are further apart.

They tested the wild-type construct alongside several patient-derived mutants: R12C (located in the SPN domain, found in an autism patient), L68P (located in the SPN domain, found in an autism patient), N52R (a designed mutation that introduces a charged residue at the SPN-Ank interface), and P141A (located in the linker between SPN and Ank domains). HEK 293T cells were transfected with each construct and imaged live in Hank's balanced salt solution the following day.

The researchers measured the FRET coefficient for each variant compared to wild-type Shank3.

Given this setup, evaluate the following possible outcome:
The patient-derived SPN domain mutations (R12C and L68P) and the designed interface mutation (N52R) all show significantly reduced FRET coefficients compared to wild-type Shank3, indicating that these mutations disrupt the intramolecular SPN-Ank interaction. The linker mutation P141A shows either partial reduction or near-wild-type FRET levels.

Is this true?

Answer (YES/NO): NO